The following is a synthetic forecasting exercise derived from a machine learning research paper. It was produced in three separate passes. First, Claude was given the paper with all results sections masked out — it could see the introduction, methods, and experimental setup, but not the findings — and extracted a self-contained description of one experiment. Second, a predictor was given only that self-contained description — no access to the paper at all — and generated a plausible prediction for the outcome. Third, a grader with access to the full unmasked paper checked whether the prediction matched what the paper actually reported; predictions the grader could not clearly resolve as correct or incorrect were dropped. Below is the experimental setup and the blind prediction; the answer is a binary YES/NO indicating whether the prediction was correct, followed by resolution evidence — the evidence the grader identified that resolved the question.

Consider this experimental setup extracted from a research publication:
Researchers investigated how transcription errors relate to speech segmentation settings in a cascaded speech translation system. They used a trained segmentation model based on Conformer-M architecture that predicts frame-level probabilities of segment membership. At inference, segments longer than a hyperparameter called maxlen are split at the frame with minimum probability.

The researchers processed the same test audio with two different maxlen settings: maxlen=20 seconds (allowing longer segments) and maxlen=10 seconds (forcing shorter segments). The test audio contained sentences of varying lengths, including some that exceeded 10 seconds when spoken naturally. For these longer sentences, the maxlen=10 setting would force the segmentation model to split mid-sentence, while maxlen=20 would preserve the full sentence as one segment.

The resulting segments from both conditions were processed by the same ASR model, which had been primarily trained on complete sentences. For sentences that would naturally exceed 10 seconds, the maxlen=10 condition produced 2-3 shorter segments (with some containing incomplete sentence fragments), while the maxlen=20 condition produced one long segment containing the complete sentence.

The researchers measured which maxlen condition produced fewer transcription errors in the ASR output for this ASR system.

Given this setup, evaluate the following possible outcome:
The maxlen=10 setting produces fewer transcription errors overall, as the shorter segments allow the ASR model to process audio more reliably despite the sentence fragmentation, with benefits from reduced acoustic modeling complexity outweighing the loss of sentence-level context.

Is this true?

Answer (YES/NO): YES